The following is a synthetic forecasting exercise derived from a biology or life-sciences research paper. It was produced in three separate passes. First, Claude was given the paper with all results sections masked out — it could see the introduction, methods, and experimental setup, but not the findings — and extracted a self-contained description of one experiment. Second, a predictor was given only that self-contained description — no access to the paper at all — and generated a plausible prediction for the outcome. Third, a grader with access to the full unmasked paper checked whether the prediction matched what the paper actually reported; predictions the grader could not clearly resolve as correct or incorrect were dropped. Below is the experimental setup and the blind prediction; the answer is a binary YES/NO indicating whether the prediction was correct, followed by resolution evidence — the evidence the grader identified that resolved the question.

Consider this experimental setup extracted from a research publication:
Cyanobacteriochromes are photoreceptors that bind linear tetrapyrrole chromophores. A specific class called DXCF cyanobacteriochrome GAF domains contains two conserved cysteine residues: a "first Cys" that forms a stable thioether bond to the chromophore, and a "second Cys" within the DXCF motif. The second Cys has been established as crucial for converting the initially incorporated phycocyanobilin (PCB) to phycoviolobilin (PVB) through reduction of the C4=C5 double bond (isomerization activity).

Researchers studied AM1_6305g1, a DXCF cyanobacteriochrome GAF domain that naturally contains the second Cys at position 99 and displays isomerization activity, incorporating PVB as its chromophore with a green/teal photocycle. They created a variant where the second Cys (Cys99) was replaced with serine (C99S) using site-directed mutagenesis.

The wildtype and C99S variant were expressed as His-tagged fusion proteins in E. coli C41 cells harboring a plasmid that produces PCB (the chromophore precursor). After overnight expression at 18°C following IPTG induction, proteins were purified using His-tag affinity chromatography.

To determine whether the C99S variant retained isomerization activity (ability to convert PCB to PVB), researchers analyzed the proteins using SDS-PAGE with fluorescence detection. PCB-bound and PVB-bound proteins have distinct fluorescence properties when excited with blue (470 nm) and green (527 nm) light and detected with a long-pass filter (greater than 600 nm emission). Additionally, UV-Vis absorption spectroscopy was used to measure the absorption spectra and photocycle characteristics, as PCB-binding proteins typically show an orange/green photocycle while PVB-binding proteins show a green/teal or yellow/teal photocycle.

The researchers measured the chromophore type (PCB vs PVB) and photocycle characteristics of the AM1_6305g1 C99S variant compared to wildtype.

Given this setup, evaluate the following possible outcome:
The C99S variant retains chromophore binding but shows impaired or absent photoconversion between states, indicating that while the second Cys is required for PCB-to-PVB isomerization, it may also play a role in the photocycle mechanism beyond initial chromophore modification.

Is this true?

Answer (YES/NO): NO